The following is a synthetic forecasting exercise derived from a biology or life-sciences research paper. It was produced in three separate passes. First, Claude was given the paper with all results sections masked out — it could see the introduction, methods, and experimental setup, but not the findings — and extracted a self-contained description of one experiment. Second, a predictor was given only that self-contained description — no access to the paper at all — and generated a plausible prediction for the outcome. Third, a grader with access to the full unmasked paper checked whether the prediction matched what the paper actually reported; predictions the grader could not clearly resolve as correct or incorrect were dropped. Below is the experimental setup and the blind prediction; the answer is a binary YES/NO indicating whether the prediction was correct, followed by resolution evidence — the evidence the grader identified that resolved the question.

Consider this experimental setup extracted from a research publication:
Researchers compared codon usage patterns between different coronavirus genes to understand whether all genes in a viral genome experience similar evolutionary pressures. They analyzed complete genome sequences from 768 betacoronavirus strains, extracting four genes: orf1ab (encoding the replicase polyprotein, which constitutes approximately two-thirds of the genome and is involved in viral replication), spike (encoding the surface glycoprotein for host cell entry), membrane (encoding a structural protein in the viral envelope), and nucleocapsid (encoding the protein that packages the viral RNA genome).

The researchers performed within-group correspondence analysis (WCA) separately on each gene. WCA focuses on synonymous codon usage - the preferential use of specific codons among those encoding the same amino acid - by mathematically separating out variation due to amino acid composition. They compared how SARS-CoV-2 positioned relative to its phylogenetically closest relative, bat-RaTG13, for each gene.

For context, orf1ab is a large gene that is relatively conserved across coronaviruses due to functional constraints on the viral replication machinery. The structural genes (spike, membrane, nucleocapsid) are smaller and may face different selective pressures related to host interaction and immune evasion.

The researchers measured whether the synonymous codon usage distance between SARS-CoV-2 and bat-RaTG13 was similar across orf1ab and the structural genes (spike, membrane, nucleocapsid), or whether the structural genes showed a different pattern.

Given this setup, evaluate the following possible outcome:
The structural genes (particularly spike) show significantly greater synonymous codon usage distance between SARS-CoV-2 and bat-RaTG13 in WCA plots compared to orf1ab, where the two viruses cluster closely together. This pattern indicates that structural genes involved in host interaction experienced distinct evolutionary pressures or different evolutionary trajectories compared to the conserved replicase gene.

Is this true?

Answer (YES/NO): NO